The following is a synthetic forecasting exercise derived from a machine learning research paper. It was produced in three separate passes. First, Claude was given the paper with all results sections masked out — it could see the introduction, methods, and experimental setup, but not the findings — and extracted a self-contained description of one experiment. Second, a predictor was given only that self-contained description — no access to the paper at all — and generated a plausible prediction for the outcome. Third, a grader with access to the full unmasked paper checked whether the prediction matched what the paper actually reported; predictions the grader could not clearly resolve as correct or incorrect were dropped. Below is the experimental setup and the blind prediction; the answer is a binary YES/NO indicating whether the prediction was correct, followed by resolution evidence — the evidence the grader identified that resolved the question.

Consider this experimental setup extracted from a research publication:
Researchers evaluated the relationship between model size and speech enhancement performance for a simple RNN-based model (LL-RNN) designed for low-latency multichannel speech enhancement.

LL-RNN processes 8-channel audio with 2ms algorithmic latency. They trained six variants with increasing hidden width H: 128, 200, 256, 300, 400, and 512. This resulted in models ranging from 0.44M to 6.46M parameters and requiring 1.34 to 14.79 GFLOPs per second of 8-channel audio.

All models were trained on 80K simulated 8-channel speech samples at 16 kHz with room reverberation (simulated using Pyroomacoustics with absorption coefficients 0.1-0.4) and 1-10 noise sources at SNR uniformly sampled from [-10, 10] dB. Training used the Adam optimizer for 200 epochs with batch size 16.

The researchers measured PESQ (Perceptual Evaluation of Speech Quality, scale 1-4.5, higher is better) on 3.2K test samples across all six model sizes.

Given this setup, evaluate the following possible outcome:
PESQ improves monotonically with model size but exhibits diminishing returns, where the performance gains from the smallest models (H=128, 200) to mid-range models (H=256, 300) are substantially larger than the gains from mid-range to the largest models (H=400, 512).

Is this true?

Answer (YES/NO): YES